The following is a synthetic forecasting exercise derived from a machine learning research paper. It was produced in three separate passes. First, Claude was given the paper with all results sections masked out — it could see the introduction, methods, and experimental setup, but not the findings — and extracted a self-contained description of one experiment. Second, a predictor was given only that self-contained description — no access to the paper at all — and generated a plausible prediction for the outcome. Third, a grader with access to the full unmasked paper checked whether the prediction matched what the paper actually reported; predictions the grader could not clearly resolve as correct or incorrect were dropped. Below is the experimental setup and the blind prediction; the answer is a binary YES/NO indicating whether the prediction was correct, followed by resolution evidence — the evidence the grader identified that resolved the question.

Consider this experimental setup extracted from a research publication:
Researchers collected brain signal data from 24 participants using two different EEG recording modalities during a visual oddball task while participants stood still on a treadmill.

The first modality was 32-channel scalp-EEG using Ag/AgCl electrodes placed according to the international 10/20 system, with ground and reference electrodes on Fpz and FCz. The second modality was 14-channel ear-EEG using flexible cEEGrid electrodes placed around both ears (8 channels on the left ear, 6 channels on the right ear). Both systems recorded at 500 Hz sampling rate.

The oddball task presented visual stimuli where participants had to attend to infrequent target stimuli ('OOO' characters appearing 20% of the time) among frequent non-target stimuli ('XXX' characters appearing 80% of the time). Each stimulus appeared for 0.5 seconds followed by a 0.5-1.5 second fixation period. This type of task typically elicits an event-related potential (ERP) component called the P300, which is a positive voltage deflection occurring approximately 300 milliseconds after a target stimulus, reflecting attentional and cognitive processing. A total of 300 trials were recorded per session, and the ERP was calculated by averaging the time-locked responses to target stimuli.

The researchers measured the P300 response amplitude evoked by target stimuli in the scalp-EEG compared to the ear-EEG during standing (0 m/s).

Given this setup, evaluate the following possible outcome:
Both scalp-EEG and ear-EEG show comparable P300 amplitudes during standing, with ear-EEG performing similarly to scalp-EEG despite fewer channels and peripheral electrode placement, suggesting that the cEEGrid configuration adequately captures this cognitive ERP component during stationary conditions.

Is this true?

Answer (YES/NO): NO